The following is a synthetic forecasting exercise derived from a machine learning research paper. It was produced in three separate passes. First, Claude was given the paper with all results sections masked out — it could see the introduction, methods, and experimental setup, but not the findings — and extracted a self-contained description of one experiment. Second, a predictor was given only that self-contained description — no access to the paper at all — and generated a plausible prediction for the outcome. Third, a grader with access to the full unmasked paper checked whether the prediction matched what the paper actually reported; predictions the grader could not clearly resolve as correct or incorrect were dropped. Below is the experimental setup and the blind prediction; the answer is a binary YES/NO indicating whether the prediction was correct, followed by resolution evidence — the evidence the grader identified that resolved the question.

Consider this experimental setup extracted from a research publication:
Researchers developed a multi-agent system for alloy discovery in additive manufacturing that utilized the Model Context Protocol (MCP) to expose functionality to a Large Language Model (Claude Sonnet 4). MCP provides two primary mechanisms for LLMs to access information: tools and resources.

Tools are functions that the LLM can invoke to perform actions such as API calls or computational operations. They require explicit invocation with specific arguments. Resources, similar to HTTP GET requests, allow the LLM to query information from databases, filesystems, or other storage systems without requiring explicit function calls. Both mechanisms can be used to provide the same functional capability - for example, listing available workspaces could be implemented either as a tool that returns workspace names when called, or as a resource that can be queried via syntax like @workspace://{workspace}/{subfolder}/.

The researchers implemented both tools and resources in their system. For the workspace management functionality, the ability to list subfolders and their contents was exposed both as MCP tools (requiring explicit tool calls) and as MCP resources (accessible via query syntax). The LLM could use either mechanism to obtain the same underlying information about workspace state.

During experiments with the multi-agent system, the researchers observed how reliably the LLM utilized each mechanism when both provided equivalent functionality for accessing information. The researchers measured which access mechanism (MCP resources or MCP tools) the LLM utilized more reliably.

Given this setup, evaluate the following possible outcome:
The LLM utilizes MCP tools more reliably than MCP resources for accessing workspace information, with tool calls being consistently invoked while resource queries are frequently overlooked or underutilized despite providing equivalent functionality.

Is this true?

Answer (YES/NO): YES